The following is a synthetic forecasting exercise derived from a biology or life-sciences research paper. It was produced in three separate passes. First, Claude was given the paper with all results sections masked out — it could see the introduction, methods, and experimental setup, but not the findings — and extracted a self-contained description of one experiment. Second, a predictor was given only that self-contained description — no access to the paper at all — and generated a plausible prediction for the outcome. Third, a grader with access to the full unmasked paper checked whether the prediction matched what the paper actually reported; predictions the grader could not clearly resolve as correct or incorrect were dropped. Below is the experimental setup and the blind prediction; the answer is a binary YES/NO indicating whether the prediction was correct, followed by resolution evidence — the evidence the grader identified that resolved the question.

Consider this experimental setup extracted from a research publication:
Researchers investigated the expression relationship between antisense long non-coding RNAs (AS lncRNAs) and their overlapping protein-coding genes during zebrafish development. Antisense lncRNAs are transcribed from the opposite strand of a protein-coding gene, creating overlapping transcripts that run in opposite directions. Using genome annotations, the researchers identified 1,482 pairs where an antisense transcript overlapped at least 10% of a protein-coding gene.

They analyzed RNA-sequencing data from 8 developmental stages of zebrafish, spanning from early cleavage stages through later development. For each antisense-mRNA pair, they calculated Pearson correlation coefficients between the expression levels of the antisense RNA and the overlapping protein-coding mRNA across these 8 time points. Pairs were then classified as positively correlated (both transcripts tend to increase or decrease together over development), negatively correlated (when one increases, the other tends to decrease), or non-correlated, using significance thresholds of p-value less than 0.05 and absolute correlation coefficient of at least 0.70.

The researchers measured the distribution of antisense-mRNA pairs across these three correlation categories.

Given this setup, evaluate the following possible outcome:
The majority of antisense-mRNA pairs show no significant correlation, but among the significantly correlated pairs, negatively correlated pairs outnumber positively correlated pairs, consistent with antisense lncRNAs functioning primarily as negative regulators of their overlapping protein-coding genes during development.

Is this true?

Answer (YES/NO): NO